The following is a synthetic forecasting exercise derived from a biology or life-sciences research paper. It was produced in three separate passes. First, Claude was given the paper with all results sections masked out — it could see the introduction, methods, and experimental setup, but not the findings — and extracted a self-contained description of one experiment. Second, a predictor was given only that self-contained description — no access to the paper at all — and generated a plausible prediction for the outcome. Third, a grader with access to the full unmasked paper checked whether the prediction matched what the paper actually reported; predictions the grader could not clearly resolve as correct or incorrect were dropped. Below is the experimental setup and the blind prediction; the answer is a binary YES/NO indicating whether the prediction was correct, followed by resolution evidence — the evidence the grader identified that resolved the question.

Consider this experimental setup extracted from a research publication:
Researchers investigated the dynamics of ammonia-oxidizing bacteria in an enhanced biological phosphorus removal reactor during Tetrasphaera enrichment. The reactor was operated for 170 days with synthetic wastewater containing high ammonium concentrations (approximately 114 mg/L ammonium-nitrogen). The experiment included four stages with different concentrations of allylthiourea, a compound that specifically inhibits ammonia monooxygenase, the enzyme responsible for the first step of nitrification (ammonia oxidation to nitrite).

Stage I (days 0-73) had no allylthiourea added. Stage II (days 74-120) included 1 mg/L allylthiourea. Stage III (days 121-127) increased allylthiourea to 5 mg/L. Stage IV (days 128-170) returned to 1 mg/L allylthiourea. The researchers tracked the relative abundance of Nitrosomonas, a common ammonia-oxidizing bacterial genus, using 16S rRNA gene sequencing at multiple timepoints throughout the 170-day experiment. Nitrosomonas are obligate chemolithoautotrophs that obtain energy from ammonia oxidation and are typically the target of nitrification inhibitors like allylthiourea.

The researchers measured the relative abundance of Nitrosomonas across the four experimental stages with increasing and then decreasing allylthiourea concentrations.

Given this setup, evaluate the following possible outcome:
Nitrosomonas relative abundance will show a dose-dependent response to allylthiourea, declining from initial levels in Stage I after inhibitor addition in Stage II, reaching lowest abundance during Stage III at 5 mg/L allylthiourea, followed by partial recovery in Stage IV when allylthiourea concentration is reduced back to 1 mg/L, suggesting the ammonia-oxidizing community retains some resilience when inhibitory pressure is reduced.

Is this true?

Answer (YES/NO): NO